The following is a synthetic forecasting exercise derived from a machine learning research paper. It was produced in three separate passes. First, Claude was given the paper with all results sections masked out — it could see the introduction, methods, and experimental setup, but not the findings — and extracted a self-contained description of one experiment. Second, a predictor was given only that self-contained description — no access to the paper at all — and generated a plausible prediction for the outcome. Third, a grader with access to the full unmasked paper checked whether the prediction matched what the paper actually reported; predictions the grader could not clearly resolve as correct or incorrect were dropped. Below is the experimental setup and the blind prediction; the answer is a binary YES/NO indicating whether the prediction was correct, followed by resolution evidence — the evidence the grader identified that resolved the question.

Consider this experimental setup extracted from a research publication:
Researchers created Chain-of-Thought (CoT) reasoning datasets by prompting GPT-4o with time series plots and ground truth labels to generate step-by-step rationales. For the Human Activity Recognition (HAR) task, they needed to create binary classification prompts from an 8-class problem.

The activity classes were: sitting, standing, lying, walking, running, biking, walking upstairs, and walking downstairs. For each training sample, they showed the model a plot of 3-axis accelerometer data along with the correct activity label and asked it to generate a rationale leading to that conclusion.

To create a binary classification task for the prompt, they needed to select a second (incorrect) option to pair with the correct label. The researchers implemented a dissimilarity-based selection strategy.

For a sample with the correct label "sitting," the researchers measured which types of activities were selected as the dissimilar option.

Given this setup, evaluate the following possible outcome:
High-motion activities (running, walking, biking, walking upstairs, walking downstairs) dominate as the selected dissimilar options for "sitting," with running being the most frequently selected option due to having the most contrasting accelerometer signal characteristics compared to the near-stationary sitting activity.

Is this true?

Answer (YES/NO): NO